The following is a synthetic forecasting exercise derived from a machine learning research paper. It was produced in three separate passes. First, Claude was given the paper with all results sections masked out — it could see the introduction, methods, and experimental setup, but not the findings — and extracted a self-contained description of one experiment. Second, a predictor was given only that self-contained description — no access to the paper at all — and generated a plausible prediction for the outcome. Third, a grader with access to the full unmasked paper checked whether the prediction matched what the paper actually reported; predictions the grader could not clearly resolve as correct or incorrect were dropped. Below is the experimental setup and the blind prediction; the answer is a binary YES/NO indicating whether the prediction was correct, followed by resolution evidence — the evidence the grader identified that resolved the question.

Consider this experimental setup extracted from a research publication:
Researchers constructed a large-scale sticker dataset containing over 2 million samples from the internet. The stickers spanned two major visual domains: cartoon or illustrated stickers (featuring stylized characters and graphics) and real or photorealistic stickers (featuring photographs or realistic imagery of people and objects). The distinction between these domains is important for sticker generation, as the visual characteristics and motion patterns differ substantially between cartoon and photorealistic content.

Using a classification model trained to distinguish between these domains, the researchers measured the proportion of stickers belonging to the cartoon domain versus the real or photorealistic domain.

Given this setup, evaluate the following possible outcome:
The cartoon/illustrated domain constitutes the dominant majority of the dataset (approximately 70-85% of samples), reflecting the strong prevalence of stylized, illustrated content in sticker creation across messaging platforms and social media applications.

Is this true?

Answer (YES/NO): NO